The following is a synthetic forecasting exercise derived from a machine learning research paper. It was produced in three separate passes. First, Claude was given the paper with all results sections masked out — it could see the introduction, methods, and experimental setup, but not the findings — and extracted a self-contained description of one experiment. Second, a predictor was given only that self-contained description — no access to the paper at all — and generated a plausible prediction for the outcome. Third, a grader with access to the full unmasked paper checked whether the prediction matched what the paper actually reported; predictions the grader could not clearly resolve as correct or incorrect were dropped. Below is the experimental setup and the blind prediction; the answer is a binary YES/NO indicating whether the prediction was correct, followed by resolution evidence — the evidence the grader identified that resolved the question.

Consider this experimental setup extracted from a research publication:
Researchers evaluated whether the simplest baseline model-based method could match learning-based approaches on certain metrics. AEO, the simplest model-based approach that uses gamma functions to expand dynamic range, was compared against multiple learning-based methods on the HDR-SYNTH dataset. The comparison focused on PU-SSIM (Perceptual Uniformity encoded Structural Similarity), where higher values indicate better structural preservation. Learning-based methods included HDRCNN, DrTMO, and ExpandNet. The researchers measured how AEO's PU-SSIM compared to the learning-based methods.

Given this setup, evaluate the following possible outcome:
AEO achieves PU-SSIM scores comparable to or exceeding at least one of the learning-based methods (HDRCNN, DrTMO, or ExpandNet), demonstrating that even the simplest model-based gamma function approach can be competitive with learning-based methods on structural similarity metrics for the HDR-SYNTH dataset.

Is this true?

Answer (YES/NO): YES